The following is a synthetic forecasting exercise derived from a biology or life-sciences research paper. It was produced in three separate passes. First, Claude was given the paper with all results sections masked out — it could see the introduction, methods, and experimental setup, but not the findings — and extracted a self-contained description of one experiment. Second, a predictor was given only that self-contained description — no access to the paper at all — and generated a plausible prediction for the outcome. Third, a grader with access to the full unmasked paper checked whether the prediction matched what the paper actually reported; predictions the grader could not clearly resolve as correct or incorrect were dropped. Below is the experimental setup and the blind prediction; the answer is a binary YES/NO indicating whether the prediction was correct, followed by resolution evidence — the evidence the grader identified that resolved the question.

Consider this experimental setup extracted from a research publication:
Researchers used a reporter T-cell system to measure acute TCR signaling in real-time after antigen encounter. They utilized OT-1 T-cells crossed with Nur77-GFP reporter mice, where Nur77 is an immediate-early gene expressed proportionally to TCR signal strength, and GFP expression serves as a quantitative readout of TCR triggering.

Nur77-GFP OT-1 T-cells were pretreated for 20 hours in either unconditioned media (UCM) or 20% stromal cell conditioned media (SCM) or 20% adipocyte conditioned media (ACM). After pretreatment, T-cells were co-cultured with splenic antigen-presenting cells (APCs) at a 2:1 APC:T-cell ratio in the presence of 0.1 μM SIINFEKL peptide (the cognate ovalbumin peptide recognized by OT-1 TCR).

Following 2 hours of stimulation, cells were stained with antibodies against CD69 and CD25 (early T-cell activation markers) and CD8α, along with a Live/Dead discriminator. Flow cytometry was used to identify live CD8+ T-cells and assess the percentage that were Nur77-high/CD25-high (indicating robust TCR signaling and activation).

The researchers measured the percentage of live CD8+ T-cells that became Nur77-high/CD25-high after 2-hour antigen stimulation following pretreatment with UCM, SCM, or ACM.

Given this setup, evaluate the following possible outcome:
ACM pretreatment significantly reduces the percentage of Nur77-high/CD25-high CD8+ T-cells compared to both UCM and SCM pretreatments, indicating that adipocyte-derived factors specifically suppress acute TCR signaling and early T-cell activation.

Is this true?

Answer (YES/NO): YES